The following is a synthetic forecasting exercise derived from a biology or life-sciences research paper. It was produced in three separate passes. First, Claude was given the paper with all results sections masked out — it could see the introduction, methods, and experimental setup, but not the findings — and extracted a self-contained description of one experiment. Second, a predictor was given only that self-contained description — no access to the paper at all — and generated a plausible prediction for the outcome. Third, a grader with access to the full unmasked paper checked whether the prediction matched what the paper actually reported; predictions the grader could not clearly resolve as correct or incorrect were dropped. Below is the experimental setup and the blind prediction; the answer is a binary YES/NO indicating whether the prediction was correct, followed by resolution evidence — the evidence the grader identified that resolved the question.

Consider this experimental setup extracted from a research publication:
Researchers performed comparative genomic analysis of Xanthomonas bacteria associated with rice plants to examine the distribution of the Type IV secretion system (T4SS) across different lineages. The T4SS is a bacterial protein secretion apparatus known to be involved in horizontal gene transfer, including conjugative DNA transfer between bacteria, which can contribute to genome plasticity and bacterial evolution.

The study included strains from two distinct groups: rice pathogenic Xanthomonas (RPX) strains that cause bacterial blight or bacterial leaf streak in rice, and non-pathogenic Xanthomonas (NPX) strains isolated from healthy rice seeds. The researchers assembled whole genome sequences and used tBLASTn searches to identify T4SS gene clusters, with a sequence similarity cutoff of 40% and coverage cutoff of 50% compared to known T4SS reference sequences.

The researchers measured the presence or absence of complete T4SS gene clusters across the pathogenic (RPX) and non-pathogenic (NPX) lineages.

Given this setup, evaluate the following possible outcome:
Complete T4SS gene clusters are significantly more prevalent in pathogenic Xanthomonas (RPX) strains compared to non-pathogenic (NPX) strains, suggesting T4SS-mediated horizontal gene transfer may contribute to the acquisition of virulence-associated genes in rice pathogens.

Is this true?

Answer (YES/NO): NO